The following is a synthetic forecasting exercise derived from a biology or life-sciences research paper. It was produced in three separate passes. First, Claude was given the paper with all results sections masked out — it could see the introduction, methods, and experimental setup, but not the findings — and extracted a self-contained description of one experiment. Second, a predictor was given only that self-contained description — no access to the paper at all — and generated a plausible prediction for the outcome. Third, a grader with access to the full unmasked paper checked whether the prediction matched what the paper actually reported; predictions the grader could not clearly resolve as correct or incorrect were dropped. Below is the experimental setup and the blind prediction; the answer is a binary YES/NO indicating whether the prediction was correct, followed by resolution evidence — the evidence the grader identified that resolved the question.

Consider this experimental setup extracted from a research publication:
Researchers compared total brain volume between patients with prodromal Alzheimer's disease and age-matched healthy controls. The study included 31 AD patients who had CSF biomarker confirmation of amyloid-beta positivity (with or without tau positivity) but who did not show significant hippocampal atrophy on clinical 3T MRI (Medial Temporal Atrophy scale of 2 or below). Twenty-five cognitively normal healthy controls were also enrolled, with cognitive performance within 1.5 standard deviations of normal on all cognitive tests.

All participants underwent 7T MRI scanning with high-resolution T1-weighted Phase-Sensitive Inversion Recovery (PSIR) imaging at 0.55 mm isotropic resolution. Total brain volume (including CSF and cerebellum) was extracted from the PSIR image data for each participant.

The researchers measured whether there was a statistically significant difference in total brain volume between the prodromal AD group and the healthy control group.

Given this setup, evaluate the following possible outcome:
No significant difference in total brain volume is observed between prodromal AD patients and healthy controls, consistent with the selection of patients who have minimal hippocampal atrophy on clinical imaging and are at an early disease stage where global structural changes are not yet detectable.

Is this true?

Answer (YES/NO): YES